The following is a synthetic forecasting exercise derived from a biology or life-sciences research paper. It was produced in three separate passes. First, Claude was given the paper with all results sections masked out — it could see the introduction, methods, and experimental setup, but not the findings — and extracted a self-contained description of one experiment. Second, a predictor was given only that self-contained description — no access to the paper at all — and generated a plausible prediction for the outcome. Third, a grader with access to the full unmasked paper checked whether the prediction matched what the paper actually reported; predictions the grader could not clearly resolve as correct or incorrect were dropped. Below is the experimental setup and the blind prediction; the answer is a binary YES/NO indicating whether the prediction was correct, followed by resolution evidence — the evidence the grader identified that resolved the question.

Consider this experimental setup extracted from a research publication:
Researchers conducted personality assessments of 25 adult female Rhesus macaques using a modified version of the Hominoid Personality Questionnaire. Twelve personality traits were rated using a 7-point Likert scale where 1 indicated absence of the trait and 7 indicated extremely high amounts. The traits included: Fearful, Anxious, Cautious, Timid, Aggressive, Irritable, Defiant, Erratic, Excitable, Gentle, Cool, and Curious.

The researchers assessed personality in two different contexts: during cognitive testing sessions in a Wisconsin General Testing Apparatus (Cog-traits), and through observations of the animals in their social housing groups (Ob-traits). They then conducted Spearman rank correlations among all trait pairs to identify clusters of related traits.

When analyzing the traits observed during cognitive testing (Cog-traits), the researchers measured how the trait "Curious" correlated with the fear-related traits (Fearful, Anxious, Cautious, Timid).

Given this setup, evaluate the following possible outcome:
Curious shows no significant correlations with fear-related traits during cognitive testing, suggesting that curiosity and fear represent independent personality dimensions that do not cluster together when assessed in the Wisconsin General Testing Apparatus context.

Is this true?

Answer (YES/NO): NO